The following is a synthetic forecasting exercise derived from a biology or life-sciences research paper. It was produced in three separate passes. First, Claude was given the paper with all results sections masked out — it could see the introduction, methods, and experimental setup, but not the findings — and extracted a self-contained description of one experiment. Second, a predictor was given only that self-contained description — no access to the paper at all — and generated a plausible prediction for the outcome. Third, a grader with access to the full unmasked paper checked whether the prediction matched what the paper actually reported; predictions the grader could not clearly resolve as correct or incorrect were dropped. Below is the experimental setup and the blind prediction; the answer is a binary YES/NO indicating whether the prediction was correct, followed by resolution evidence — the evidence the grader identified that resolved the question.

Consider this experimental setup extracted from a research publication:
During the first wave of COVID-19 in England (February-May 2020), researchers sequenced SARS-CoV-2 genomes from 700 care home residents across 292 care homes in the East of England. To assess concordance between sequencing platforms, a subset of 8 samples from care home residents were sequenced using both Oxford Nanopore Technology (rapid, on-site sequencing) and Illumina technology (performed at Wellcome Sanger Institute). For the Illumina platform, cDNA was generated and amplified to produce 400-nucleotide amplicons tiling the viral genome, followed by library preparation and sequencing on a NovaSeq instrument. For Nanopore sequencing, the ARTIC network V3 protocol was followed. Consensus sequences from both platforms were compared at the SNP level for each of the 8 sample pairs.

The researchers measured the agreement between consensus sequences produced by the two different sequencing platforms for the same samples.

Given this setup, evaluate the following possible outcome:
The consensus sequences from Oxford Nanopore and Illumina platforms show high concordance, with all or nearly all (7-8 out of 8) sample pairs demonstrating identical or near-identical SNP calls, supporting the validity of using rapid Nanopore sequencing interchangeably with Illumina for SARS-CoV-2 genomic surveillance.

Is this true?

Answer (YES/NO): YES